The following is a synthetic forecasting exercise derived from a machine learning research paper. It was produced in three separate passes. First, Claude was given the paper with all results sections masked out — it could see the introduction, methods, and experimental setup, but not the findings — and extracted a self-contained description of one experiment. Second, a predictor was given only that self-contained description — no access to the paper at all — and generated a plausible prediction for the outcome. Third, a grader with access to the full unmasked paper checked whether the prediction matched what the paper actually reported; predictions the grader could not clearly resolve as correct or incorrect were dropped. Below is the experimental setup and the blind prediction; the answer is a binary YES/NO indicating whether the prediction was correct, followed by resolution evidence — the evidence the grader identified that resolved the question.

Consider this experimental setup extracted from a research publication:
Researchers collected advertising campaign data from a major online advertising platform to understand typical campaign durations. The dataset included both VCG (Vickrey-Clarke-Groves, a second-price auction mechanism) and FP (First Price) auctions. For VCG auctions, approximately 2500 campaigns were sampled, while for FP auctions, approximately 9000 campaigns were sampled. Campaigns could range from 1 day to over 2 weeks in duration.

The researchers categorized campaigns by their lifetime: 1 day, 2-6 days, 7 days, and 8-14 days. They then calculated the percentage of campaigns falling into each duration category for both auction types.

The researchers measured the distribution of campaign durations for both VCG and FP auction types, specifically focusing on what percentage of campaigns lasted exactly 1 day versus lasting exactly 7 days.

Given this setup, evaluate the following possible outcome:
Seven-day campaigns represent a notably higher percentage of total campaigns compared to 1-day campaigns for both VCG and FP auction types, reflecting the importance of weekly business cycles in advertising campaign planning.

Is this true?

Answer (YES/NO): NO